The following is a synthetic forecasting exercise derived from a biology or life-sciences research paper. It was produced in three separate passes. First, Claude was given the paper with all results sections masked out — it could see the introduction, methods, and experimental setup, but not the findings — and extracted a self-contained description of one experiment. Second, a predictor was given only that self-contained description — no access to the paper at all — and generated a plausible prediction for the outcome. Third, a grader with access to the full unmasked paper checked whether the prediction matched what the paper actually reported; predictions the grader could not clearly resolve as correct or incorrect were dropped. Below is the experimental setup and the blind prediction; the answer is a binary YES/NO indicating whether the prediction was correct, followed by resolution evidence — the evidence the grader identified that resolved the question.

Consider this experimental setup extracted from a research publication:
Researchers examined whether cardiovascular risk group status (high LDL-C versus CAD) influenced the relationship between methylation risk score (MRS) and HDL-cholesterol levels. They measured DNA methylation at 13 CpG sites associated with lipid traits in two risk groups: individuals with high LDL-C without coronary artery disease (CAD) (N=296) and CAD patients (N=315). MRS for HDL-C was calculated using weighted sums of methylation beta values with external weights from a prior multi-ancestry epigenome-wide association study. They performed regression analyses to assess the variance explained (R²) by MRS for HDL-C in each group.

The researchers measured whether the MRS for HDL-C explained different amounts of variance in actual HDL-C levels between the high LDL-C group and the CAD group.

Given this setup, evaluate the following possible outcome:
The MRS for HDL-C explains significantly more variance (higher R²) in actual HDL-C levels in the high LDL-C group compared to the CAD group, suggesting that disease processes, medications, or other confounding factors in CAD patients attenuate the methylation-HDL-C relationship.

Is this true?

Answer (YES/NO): NO